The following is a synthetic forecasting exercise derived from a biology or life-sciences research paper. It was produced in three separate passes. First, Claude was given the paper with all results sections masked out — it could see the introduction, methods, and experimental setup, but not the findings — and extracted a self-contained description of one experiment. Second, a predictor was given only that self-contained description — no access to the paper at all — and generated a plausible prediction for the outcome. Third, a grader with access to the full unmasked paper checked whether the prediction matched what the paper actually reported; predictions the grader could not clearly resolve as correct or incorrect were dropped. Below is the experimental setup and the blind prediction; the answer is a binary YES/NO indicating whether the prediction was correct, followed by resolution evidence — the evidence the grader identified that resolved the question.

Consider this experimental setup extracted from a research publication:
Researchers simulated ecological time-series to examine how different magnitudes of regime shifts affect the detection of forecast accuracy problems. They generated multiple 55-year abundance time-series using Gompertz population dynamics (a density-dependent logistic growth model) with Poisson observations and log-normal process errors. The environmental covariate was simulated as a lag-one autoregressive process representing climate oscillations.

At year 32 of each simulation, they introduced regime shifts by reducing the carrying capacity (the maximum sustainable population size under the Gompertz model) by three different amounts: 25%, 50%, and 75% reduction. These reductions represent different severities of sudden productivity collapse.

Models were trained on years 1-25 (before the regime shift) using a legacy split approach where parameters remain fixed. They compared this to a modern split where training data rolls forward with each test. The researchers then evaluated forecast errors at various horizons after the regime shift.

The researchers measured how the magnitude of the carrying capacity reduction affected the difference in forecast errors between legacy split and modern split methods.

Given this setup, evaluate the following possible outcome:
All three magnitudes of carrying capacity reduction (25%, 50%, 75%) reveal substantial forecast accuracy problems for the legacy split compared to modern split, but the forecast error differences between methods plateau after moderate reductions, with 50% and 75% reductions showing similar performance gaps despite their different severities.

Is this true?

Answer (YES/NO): NO